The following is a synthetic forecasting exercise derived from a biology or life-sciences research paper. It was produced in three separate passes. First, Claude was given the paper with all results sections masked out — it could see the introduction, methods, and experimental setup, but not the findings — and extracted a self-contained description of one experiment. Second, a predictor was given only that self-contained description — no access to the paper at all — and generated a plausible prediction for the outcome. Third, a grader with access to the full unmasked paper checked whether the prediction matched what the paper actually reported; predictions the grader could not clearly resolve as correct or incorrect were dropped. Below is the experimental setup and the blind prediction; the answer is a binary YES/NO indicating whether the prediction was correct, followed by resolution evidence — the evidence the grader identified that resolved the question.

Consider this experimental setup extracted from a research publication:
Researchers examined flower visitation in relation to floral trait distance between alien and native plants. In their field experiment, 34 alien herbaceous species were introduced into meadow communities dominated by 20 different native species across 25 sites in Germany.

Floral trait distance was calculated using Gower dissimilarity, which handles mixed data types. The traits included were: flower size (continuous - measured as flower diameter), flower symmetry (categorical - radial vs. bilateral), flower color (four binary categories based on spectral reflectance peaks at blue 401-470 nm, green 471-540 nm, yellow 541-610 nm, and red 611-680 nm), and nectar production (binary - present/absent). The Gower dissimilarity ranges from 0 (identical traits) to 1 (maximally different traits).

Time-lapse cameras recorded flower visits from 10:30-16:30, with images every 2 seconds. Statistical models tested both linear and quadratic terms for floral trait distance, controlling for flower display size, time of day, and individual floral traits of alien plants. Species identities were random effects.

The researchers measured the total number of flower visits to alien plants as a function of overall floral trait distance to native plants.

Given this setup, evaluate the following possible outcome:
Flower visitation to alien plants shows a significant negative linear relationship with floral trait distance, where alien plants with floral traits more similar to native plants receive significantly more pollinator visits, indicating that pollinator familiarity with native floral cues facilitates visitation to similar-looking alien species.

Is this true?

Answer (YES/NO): NO